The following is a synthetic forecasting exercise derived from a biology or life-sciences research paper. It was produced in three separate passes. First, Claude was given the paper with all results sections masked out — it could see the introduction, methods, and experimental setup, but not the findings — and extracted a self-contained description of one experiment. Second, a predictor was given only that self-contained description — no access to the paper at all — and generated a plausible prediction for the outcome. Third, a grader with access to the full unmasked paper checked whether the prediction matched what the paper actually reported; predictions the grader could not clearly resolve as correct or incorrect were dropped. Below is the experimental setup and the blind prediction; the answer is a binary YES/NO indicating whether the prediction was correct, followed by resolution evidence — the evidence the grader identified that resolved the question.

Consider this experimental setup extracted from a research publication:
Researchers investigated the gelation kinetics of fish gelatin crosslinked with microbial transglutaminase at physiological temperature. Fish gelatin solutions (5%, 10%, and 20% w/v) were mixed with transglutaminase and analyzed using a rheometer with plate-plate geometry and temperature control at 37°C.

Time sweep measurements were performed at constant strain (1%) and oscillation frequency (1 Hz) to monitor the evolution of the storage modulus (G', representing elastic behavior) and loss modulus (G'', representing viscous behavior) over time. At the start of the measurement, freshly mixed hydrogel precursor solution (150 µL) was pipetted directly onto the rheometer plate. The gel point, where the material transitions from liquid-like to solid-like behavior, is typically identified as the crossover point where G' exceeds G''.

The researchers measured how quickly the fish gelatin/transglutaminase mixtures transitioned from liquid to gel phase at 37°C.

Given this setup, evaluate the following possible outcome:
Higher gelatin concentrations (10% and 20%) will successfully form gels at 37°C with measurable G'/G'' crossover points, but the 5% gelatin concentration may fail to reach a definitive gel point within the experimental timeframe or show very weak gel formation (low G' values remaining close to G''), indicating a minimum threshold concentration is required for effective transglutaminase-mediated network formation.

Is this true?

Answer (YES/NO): NO